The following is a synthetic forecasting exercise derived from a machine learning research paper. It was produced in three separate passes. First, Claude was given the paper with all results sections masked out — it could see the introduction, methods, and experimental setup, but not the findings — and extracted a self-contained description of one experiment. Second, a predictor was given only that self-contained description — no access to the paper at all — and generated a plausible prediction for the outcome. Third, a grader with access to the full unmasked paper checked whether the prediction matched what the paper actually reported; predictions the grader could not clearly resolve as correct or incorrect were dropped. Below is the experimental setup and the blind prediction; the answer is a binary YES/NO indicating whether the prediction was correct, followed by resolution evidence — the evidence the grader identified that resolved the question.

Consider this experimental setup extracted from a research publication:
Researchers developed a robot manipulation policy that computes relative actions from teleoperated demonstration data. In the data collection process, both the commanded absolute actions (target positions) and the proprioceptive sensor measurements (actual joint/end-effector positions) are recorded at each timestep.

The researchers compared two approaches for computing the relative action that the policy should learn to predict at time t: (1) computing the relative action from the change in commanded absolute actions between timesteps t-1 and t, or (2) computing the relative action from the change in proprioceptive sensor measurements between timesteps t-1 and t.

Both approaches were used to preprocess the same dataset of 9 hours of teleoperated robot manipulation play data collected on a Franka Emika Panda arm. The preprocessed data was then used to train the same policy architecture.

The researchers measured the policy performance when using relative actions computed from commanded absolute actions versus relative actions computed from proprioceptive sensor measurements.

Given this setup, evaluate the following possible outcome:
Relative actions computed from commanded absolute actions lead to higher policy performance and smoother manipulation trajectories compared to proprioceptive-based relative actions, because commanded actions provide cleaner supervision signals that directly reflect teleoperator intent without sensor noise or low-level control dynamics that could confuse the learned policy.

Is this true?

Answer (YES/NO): YES